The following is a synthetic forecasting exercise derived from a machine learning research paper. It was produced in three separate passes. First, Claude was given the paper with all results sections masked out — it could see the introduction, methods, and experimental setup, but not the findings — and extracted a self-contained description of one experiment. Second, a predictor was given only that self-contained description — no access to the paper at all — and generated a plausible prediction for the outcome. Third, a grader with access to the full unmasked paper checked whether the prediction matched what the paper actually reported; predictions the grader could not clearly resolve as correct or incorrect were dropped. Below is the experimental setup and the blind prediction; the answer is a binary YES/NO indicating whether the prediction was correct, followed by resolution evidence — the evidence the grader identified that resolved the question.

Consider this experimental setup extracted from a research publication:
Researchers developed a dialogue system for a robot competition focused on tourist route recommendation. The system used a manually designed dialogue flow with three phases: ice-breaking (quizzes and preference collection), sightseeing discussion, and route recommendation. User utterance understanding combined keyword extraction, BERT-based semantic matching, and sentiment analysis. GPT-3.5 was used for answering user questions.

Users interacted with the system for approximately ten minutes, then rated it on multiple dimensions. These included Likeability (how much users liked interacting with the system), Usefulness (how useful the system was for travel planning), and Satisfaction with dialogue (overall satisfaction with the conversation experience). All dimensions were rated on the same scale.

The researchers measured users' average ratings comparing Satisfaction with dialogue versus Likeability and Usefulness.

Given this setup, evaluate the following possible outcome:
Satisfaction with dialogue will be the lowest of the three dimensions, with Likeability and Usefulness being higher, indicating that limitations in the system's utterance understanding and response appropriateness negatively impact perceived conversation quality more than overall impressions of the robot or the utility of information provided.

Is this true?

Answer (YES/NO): YES